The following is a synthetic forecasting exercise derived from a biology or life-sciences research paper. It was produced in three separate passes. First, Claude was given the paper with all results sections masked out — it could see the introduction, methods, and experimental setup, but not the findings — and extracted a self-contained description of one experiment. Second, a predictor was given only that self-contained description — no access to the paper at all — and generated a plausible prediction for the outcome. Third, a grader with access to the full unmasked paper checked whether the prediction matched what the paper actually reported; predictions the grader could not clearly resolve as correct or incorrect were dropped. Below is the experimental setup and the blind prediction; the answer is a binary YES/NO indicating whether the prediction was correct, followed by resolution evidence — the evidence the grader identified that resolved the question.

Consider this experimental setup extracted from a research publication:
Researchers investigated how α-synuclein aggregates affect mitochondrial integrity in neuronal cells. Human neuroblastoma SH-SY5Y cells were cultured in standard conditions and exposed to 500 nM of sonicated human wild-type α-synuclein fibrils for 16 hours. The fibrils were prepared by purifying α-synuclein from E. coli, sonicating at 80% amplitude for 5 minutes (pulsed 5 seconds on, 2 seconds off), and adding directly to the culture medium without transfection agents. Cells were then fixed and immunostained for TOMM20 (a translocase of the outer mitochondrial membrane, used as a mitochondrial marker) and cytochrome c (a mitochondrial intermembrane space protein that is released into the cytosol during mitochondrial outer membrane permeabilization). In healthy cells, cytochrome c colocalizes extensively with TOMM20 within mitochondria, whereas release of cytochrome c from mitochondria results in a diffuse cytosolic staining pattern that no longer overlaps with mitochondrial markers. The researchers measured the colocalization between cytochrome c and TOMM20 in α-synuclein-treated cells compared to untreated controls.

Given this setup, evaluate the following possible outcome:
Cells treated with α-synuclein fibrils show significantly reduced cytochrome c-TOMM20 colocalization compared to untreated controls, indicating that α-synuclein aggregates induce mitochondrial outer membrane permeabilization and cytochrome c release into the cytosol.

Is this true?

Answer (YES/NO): YES